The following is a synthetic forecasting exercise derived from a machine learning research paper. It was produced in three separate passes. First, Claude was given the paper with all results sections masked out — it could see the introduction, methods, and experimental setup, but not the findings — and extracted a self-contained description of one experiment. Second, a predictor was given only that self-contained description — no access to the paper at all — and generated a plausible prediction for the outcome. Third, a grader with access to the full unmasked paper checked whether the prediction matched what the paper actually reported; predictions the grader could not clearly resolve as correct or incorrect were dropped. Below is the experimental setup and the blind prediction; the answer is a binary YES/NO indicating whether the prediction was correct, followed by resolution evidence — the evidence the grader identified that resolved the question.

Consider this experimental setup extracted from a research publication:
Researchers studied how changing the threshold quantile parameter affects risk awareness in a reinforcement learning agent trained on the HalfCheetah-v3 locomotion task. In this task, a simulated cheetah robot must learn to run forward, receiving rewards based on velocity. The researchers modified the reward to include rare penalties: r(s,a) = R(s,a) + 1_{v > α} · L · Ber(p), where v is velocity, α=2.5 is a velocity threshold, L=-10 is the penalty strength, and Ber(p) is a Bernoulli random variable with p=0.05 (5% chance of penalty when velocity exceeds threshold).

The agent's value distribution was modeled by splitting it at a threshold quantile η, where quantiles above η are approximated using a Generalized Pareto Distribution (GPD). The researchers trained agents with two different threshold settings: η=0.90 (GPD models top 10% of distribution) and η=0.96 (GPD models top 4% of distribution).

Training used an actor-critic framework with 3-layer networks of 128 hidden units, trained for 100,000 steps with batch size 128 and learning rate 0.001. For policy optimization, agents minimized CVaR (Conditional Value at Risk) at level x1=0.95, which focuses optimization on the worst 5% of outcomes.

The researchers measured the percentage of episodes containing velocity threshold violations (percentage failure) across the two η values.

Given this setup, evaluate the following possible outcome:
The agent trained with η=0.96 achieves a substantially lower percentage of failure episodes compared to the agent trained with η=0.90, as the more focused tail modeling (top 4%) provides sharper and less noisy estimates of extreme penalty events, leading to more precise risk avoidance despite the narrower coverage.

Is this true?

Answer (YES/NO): YES